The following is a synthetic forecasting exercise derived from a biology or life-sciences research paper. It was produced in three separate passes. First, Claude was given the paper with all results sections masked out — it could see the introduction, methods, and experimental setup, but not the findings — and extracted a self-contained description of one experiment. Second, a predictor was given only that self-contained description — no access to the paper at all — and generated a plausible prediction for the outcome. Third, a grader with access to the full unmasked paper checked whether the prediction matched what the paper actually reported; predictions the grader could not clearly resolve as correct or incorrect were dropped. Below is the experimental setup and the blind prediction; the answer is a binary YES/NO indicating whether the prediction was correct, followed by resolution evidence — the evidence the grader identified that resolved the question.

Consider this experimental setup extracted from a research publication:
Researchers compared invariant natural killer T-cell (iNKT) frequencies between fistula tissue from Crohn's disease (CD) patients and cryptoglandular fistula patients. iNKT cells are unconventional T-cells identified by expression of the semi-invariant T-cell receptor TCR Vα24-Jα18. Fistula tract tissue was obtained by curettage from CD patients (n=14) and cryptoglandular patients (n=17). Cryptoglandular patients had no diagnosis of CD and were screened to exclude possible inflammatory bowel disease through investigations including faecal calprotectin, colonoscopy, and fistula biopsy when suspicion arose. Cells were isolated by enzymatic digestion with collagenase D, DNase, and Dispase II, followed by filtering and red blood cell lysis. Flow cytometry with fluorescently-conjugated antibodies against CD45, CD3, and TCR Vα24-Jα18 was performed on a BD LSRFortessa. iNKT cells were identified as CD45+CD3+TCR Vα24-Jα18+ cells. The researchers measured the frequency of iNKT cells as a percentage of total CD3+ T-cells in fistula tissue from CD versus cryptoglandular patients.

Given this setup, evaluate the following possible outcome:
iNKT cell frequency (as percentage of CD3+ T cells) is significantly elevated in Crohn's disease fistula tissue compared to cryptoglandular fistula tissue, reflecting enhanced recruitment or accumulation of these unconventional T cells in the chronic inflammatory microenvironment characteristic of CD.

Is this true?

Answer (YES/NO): NO